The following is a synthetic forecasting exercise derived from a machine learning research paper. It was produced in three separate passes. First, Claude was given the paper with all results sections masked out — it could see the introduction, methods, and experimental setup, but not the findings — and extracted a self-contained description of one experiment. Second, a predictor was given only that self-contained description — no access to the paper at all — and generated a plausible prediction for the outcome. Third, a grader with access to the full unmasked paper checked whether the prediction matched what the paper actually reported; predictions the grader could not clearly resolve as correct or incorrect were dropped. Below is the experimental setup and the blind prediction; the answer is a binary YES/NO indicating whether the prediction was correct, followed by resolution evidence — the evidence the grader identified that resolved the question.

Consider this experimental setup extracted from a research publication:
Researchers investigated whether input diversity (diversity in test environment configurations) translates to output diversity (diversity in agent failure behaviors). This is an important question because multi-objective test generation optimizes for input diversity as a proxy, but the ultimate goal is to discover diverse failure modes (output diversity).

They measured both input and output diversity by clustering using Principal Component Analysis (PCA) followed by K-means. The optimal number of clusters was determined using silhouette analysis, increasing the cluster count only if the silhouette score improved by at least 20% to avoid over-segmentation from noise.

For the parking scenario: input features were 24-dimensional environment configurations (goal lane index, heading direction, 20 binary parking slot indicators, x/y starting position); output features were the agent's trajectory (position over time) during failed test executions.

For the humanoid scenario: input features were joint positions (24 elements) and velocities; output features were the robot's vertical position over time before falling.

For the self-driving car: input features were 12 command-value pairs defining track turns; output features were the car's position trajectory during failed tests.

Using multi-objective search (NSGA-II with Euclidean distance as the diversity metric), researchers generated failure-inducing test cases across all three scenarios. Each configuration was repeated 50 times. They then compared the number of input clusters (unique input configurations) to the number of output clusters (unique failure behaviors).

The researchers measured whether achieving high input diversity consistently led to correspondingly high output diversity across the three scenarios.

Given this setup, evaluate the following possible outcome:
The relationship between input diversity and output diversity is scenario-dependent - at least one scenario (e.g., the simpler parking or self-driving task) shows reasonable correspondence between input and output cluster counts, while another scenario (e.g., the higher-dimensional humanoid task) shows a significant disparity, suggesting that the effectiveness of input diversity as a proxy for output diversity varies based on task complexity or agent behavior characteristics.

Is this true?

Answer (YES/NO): NO